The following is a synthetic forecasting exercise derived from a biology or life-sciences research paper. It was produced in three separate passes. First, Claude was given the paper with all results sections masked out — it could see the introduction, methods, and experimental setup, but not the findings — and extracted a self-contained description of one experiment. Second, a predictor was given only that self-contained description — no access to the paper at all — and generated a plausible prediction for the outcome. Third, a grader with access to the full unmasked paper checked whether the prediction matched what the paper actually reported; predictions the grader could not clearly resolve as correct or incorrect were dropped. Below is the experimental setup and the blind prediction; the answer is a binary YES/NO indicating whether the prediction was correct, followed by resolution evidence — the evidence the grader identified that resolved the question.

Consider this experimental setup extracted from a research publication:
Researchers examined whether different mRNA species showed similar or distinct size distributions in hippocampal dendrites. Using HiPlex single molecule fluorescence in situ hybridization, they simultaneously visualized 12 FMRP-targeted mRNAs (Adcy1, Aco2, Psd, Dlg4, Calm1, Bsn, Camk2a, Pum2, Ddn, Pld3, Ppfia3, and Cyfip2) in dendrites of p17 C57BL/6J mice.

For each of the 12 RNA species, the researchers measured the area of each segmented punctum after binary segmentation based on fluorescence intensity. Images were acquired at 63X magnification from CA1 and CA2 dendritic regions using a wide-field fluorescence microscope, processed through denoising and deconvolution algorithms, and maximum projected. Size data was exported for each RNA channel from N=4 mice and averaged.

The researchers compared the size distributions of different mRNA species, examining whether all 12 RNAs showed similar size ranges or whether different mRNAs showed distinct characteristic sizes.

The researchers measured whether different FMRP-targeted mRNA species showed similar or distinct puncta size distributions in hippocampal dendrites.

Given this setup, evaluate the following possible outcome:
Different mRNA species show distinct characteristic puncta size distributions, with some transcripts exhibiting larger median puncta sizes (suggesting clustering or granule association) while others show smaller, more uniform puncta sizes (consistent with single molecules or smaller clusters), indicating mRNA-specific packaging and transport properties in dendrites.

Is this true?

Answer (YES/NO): YES